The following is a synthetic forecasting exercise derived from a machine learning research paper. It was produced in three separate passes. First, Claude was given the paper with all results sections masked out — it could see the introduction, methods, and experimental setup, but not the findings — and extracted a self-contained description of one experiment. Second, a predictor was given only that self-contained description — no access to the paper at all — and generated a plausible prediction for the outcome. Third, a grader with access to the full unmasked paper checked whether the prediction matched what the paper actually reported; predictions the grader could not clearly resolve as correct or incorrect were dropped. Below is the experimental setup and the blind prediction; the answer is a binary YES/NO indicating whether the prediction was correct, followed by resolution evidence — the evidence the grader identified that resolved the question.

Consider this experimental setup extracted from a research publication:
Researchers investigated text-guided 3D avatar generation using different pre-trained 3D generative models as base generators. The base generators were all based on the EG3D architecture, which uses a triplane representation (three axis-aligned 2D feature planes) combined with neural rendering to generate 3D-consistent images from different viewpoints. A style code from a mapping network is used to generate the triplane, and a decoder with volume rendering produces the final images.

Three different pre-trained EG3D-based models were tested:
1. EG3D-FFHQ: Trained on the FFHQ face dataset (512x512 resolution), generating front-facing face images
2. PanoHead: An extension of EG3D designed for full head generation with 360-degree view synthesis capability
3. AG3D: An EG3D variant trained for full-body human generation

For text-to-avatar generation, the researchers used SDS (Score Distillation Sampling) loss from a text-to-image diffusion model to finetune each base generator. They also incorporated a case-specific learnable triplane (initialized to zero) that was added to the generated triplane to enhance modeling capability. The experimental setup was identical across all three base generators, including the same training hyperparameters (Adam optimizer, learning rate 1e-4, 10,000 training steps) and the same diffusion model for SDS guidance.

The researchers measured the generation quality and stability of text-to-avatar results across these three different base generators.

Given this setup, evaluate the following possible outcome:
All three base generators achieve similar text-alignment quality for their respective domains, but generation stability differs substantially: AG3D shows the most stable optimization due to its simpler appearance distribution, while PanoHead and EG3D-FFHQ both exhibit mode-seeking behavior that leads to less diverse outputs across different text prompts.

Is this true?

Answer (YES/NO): NO